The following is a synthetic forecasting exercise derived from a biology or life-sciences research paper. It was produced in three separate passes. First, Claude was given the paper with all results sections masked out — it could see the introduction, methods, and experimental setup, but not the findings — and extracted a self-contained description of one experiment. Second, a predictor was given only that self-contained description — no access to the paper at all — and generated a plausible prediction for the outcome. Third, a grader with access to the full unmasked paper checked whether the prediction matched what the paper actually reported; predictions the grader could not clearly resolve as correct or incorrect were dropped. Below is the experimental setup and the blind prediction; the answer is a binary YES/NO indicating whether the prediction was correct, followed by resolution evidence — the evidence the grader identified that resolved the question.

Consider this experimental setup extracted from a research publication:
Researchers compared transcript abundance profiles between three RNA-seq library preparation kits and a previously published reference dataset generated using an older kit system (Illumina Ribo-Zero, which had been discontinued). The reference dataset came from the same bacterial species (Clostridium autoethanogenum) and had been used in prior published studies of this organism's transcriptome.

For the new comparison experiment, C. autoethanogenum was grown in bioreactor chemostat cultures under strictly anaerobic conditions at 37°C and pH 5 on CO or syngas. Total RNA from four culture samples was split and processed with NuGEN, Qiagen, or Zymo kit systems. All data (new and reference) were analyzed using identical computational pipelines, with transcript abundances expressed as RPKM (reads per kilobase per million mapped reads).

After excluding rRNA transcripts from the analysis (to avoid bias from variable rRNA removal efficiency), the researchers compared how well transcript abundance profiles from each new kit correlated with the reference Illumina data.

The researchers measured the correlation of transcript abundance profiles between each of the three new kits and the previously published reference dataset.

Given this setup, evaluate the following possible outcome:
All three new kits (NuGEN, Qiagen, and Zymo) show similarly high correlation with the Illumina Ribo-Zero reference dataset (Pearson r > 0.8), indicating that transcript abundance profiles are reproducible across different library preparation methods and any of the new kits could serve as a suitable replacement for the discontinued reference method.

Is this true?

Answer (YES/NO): NO